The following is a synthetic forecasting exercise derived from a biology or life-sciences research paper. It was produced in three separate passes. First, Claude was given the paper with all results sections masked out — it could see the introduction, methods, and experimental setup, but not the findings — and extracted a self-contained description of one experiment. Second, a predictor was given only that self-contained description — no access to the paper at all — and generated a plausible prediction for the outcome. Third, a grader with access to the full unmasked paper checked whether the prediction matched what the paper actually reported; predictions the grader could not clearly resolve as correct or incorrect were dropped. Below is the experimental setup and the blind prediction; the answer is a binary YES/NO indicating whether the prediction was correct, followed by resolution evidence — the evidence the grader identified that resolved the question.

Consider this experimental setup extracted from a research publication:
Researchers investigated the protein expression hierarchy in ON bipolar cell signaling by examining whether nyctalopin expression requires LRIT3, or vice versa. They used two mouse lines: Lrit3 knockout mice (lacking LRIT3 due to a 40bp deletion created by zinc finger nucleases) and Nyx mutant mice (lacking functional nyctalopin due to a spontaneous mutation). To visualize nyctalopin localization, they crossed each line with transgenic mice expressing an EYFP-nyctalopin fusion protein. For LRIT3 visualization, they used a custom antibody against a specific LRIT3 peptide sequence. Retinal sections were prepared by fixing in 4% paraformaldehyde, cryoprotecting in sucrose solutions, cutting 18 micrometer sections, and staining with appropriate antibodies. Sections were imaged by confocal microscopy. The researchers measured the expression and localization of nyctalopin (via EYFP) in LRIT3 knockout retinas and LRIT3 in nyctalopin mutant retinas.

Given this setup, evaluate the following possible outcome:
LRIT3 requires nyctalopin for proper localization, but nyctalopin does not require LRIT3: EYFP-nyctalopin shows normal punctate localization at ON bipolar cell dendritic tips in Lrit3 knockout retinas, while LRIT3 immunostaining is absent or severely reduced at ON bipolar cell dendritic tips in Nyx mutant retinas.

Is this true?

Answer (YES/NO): NO